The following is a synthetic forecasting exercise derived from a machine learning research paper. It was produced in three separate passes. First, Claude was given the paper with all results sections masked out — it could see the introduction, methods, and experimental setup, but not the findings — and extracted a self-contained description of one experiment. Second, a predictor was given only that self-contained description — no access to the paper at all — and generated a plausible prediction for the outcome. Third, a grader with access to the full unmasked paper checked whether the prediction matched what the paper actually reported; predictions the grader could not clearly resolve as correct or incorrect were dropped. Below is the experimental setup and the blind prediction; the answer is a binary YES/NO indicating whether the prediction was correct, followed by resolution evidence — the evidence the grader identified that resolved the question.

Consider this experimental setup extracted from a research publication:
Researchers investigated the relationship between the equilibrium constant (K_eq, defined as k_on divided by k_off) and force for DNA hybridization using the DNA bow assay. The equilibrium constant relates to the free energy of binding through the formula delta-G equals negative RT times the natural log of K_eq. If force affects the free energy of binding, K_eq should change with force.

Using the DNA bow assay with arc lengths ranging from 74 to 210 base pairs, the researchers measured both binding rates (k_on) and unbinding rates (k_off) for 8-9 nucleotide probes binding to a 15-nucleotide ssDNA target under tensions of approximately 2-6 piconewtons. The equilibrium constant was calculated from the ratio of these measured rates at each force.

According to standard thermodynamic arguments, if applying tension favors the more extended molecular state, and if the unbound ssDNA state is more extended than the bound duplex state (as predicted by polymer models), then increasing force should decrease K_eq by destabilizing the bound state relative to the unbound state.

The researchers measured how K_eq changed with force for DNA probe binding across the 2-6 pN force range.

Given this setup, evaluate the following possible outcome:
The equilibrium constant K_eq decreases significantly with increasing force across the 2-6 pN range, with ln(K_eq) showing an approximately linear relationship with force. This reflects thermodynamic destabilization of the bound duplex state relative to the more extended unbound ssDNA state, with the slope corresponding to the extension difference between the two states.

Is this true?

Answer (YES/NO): NO